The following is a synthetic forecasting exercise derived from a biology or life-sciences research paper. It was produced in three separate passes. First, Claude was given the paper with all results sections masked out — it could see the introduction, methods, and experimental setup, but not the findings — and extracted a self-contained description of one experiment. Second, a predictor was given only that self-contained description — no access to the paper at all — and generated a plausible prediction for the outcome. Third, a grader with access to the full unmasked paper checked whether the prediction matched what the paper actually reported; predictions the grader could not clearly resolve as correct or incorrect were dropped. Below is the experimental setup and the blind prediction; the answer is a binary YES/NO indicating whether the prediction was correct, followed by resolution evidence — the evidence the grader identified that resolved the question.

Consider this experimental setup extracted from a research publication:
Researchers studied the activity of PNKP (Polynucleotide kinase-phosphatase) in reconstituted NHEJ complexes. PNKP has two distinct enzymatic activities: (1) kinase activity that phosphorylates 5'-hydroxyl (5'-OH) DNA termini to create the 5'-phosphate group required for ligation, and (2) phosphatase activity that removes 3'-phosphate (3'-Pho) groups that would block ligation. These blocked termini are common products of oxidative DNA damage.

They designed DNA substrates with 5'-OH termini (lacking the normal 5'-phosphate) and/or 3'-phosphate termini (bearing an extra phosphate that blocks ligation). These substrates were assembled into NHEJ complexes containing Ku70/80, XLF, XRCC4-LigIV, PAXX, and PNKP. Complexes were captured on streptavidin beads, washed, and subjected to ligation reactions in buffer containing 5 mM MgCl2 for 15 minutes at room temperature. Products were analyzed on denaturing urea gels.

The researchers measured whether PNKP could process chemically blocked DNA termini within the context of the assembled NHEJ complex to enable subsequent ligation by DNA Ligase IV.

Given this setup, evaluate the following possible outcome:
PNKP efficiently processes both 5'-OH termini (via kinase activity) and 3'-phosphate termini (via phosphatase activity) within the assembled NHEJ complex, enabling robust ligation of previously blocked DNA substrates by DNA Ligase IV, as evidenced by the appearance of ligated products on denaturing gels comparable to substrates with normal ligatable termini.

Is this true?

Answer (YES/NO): NO